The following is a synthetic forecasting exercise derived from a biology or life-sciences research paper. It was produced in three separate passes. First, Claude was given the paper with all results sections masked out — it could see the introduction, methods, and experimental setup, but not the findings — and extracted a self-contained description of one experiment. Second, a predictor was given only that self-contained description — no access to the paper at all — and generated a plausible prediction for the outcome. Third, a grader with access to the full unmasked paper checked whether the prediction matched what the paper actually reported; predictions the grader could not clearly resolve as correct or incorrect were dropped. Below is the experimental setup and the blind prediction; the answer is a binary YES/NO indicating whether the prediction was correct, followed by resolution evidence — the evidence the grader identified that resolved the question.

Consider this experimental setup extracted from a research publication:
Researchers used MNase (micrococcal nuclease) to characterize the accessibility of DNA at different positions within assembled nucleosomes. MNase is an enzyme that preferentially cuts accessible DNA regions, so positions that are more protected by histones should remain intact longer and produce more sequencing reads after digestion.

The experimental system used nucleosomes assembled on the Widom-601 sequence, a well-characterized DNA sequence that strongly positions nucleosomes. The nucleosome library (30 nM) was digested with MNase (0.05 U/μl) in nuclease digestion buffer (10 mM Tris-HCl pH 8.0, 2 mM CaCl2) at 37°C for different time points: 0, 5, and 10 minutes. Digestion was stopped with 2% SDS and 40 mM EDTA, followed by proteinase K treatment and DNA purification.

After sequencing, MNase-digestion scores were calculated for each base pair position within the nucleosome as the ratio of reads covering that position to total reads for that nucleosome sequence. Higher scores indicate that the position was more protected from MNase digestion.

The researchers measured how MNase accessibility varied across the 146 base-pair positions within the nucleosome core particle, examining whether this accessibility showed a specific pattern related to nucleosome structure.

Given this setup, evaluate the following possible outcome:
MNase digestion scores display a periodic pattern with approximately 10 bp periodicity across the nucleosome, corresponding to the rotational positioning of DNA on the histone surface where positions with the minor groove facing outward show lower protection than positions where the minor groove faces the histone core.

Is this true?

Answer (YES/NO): NO